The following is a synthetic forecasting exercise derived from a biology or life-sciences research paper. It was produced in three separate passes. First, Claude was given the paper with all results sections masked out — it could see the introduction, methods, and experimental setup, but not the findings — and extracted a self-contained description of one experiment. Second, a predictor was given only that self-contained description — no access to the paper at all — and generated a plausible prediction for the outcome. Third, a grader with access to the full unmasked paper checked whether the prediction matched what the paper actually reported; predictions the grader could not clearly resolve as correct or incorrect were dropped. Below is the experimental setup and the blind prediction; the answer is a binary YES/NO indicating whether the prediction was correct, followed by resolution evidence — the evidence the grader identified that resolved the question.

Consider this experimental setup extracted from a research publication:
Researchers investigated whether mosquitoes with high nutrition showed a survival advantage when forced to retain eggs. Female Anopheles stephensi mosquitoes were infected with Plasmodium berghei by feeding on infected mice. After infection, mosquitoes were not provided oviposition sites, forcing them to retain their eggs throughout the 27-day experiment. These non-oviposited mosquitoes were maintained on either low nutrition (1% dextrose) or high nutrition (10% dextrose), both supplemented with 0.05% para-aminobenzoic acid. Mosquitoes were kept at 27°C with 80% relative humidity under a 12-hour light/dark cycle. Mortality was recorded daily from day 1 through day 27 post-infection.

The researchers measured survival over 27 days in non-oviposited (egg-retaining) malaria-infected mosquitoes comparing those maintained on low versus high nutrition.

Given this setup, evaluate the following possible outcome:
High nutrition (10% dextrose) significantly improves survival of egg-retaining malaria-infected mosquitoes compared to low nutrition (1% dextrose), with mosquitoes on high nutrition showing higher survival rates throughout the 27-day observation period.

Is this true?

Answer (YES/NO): NO